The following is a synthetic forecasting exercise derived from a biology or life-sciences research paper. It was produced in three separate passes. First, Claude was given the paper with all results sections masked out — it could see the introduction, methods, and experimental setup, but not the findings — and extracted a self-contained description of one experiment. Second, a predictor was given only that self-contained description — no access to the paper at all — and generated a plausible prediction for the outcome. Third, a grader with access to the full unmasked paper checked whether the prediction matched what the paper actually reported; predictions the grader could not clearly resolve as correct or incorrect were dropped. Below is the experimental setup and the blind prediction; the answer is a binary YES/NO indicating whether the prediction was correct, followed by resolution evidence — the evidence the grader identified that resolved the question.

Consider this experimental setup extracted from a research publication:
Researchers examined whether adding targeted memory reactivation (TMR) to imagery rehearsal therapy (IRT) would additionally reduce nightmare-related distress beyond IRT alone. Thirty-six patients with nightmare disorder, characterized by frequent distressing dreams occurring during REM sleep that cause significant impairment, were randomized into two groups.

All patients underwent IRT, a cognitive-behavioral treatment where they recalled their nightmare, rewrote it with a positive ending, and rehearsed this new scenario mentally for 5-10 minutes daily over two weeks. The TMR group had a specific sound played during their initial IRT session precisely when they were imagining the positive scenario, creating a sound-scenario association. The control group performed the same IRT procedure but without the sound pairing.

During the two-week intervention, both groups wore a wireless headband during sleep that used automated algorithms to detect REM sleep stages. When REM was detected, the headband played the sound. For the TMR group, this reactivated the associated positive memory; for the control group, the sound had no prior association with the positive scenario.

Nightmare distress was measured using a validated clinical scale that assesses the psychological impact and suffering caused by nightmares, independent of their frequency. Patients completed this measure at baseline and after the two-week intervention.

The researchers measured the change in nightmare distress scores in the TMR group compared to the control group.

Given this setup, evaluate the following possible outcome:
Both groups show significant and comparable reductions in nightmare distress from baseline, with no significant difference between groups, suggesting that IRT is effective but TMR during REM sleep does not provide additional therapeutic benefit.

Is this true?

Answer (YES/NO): NO